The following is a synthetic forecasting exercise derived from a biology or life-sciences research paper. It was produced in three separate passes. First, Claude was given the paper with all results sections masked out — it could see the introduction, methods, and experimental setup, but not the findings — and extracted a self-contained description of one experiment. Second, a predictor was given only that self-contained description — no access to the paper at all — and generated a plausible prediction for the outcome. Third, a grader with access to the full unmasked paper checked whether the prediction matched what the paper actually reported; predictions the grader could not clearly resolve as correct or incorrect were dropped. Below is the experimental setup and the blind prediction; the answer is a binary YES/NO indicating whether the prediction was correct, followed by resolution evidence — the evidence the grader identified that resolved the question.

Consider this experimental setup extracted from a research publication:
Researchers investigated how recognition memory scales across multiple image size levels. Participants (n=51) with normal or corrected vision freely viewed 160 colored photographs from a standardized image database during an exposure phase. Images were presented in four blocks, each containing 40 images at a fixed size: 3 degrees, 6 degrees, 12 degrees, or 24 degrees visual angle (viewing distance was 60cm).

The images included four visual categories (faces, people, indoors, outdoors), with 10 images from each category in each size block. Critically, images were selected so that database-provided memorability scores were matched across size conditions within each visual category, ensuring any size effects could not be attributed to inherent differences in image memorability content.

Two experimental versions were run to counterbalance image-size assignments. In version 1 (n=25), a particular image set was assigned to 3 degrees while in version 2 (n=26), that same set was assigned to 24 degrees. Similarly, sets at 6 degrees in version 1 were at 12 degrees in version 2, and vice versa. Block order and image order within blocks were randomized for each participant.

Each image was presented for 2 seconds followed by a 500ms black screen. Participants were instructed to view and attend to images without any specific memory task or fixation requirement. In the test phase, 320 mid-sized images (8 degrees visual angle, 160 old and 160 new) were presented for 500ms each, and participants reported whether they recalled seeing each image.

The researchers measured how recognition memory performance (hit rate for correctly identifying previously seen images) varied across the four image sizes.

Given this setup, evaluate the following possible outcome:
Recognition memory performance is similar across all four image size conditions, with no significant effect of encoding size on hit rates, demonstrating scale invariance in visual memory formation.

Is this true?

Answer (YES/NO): NO